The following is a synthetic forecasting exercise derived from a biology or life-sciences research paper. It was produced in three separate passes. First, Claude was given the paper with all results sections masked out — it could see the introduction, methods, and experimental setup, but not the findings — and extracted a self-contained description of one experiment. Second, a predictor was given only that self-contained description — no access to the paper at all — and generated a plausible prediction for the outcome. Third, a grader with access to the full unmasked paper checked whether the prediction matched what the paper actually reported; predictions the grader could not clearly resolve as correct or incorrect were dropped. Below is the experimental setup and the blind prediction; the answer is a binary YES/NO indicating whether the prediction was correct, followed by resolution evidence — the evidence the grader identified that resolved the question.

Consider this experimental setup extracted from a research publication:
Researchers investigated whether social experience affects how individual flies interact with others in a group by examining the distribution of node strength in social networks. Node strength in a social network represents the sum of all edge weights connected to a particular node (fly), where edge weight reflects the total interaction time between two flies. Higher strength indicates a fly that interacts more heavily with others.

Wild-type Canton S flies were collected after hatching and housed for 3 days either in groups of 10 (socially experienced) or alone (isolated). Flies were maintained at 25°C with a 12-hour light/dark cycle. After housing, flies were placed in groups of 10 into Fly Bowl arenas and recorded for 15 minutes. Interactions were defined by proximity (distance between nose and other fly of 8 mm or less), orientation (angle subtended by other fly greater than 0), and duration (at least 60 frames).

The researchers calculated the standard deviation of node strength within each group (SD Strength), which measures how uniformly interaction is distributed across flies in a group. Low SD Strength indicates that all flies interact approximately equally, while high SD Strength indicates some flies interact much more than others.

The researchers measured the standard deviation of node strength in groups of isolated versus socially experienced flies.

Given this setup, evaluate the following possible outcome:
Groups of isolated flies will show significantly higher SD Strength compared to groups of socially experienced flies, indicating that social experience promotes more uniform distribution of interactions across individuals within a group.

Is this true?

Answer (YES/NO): NO